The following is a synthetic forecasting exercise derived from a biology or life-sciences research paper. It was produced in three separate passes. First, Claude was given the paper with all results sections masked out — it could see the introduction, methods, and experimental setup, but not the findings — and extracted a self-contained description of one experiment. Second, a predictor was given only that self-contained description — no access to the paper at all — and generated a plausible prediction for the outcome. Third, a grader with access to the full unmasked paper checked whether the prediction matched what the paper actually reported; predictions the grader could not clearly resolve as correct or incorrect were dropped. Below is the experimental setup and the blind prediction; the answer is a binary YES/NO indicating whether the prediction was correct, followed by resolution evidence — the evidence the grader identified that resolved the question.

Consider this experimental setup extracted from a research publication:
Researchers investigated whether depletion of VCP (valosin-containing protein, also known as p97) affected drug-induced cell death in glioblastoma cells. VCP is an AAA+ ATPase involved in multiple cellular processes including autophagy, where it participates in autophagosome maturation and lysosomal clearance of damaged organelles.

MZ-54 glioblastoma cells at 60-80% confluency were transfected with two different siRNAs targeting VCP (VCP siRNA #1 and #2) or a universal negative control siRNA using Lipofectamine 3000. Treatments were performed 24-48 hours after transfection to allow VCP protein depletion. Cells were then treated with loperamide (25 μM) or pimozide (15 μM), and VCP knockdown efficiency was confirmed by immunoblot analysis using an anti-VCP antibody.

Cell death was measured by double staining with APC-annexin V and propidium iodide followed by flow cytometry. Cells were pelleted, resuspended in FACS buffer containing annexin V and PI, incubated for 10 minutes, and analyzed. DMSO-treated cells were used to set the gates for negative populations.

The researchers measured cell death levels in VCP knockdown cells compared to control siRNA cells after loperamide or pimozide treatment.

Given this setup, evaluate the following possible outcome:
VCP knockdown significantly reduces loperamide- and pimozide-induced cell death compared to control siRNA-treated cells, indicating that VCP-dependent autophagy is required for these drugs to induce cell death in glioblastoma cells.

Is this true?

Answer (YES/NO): NO